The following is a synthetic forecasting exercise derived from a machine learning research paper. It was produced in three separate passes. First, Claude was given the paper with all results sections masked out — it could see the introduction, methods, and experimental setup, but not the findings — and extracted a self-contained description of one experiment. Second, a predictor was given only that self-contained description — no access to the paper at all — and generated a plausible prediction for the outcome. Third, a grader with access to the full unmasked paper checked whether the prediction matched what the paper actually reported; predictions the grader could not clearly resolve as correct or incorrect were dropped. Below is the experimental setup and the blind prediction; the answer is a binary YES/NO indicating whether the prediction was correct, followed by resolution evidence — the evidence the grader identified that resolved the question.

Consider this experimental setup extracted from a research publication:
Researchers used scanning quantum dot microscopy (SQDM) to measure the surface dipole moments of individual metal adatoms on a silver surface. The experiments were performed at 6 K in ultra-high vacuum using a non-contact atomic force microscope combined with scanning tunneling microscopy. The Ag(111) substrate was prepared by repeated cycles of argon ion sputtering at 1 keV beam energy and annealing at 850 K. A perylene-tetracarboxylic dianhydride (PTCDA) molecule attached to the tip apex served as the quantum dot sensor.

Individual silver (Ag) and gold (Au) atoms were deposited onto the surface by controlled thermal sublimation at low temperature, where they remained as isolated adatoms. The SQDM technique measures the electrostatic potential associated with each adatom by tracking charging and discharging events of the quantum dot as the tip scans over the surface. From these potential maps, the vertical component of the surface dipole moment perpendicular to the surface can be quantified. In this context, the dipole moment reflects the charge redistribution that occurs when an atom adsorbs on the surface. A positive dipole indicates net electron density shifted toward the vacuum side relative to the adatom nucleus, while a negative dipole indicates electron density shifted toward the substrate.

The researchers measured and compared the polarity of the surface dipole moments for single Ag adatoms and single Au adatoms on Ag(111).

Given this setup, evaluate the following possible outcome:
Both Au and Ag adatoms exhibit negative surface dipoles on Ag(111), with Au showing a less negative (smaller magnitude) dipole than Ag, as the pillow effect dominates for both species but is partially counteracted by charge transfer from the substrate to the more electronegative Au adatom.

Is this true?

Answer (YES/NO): NO